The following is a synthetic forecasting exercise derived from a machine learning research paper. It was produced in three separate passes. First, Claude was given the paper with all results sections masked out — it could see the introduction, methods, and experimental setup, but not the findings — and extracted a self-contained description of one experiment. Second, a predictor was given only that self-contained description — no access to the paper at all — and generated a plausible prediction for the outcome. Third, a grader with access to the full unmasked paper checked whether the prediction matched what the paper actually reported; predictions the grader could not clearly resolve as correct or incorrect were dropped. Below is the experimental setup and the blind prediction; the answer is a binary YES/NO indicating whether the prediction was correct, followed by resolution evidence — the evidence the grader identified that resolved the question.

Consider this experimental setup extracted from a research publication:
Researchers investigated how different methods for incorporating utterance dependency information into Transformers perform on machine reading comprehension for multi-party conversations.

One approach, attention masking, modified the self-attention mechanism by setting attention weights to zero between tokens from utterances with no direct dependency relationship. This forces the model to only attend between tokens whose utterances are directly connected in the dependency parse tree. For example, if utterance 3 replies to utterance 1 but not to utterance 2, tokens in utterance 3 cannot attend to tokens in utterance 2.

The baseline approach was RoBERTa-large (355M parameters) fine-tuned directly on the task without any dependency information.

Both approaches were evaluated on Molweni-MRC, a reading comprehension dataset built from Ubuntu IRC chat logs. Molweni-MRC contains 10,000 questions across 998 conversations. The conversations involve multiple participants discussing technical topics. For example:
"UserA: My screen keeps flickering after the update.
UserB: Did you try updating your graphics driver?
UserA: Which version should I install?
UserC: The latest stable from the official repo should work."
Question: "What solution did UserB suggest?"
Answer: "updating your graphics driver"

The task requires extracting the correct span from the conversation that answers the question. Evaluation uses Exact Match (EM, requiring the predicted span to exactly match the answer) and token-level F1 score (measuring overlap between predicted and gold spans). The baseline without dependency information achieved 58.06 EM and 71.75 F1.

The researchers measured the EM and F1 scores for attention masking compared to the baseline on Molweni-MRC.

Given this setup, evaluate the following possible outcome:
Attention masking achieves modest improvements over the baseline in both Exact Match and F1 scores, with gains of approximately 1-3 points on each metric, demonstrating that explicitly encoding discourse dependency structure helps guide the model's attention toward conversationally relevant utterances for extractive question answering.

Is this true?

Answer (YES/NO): NO